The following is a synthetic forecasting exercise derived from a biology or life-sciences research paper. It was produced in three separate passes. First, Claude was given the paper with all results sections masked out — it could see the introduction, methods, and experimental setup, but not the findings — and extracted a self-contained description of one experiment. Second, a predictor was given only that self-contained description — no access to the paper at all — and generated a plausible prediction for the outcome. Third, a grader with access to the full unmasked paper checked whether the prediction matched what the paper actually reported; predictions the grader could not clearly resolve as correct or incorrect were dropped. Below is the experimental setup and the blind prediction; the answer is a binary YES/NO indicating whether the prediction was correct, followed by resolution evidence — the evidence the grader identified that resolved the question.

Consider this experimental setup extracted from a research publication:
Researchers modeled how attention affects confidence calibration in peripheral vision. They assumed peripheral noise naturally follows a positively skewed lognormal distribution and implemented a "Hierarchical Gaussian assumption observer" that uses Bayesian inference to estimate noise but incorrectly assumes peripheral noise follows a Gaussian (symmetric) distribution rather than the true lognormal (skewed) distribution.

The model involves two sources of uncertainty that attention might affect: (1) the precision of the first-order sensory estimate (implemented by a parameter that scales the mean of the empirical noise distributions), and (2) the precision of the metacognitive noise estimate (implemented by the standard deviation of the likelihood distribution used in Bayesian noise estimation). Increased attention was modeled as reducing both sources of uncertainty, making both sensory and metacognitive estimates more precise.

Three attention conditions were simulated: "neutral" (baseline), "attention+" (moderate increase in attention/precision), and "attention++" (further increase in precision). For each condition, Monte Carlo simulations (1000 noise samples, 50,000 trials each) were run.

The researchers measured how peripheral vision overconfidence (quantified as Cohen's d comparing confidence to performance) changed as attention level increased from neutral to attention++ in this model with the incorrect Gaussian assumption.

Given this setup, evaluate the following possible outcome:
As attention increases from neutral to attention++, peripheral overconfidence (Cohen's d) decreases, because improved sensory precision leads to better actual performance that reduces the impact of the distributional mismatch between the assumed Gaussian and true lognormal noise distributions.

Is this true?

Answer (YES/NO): YES